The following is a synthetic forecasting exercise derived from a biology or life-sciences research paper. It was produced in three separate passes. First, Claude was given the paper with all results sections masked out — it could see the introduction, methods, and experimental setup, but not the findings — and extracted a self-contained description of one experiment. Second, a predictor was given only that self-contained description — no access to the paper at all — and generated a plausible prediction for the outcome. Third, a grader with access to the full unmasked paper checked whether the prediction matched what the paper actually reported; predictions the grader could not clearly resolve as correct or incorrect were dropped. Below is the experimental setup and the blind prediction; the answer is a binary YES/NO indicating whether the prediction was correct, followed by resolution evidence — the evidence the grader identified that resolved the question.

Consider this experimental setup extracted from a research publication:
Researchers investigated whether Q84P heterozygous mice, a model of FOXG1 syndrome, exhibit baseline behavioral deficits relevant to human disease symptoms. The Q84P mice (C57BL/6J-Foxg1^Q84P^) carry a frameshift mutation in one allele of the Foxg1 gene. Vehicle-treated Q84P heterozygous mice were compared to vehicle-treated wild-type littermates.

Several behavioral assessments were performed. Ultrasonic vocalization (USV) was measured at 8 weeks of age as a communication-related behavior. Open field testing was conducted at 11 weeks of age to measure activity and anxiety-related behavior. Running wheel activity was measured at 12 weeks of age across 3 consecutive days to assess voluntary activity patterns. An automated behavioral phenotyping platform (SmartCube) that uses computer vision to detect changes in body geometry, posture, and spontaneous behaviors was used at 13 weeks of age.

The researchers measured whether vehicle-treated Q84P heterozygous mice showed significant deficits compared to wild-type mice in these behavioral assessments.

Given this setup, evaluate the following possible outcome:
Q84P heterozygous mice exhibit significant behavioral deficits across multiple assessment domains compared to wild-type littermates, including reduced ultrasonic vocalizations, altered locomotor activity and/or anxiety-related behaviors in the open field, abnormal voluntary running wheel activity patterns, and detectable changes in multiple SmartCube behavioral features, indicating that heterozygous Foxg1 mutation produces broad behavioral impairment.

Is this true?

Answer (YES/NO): YES